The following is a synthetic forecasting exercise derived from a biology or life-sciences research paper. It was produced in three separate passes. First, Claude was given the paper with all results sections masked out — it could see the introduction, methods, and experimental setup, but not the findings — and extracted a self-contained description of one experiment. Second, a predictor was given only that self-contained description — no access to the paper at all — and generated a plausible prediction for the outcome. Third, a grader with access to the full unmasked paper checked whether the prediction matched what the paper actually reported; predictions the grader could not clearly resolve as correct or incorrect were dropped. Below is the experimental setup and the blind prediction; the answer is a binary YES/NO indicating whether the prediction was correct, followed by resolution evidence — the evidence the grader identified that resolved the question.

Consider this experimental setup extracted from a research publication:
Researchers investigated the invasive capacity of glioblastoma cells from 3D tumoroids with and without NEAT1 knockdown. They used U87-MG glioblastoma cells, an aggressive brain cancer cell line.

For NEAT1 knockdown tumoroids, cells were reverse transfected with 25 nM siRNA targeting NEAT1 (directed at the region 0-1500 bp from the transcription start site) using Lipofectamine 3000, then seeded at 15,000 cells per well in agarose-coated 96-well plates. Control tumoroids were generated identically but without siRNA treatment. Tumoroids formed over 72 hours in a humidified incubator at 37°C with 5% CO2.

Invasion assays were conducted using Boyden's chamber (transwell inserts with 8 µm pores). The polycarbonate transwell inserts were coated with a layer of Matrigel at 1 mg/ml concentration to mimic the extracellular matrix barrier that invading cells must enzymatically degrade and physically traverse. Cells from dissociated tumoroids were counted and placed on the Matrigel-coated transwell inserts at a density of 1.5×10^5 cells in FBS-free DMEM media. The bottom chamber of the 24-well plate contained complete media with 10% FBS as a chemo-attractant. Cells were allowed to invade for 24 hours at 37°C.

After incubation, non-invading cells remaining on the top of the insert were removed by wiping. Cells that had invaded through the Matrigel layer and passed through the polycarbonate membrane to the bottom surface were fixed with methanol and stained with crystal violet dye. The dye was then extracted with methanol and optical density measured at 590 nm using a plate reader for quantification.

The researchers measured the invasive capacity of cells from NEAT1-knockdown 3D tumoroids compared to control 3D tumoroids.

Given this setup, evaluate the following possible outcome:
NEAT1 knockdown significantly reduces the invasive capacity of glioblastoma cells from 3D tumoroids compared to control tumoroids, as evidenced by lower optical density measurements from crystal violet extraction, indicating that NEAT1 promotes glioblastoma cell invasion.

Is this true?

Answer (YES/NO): YES